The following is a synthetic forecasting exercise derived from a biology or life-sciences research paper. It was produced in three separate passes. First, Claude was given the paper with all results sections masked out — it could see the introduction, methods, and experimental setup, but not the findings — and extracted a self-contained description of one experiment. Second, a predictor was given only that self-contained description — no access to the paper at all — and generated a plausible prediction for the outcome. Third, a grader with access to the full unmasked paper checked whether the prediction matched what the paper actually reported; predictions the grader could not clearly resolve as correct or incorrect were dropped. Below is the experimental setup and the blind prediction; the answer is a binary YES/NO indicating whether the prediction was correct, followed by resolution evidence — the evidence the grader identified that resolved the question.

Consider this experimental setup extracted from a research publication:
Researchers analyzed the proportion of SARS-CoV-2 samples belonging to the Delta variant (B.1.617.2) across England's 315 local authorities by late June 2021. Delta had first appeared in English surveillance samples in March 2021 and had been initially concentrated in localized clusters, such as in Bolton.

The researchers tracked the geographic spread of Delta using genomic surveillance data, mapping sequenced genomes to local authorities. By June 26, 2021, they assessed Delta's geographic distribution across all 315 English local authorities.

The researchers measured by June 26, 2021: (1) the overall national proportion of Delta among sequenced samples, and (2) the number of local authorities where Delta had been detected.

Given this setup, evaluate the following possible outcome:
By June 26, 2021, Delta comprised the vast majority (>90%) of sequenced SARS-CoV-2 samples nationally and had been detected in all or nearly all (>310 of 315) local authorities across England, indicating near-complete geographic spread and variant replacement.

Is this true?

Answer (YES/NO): YES